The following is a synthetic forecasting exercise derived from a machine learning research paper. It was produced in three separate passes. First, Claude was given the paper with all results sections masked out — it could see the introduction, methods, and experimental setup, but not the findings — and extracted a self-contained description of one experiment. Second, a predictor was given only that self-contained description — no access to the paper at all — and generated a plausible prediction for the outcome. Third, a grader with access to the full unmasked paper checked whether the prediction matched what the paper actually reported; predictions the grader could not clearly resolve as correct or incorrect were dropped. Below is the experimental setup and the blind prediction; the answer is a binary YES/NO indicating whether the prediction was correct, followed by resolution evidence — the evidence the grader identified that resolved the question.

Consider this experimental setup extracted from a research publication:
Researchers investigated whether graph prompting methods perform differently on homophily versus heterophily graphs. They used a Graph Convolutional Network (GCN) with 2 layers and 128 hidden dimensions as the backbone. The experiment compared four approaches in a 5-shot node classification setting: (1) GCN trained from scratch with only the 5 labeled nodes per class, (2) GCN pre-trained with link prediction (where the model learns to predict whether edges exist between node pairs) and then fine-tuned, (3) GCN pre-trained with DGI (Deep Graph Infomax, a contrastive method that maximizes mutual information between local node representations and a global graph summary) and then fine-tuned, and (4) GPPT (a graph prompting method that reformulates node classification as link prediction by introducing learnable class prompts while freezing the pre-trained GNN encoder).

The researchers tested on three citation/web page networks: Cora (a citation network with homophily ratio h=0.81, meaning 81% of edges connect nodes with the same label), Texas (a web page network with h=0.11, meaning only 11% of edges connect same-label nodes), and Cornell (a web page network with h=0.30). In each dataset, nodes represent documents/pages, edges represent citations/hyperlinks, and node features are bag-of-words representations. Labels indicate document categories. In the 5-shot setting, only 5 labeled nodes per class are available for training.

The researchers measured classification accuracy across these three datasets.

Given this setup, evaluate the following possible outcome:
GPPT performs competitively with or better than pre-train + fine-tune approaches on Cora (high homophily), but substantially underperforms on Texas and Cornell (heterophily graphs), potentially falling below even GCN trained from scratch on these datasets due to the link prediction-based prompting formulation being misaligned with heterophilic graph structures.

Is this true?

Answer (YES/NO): YES